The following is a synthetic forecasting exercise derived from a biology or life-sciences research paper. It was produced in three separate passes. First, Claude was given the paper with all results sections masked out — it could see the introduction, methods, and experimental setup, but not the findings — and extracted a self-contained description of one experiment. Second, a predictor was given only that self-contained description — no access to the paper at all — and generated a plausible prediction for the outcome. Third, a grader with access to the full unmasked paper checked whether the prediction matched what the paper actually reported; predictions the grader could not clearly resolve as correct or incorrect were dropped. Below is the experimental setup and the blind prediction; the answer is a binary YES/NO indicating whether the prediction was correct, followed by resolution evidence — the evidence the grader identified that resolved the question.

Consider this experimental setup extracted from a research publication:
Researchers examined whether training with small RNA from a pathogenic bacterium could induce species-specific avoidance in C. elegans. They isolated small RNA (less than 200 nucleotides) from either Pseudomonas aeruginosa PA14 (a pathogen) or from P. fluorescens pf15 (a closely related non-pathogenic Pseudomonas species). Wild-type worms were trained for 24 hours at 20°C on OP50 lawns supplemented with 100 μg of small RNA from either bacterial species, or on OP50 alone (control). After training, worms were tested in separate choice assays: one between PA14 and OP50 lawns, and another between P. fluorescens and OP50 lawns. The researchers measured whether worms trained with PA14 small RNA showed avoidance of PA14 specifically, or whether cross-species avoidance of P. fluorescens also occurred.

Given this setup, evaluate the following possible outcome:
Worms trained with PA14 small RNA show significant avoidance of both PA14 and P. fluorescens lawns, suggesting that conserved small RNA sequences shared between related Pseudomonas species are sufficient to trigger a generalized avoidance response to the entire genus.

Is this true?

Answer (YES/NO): NO